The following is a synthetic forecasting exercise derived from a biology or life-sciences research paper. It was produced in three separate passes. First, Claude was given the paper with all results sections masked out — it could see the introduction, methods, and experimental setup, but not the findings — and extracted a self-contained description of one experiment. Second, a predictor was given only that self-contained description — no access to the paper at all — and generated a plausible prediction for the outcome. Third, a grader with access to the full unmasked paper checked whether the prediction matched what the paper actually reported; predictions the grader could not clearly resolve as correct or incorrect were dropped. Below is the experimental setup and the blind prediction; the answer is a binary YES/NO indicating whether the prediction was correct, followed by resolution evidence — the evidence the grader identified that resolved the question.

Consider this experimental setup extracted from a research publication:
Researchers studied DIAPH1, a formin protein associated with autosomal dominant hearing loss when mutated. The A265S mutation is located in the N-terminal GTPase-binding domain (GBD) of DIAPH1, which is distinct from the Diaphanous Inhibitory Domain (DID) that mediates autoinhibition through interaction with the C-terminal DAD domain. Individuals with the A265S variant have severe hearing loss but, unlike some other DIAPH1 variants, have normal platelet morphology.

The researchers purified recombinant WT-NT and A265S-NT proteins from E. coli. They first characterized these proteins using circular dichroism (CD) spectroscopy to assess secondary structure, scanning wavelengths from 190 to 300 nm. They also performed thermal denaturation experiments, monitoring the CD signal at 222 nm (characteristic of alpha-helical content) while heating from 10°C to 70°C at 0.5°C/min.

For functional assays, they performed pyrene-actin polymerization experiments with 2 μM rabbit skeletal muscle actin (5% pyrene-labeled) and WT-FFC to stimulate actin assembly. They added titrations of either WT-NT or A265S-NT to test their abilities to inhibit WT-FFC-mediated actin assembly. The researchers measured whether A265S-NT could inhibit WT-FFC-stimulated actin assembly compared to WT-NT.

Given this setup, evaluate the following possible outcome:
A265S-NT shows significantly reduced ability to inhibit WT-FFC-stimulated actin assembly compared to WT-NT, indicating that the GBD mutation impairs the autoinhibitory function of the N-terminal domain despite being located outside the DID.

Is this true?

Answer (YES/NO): NO